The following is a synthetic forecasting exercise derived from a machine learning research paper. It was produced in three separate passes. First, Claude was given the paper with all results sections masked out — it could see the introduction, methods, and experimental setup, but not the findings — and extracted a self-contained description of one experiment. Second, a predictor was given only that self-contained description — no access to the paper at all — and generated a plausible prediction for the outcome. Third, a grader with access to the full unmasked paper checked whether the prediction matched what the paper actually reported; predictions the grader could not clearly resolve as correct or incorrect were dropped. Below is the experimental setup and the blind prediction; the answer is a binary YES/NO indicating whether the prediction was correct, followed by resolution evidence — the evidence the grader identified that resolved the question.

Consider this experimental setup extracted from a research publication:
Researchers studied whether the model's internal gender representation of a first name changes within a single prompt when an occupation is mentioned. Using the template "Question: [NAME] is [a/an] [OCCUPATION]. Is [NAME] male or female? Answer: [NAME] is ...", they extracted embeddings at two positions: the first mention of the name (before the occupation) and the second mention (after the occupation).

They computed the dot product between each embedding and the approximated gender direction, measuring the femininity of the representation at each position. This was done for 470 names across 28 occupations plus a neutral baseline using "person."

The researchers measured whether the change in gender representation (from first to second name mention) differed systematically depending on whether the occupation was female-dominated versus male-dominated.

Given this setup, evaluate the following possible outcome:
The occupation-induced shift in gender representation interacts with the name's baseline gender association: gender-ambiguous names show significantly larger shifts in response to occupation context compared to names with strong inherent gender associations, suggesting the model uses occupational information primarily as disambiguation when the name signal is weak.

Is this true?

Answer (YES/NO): YES